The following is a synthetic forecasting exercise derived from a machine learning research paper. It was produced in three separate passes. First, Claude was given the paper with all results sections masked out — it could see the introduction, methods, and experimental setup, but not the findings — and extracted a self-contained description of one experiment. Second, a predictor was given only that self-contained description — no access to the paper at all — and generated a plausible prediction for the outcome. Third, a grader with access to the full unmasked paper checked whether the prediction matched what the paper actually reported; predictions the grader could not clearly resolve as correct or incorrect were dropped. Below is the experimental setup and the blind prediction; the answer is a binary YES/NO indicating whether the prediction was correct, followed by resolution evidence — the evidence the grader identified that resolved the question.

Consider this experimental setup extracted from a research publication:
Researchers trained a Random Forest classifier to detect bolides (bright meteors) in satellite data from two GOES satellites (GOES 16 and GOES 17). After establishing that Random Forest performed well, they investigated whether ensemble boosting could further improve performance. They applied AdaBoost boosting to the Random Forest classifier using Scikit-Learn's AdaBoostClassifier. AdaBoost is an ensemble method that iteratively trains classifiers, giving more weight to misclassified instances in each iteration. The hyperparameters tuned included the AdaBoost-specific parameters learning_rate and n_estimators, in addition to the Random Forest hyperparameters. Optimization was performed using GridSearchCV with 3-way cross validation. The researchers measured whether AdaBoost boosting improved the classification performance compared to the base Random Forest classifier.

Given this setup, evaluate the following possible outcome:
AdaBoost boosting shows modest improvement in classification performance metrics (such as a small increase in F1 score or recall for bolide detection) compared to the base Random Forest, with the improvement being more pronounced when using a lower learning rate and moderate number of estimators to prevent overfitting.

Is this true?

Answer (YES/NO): NO